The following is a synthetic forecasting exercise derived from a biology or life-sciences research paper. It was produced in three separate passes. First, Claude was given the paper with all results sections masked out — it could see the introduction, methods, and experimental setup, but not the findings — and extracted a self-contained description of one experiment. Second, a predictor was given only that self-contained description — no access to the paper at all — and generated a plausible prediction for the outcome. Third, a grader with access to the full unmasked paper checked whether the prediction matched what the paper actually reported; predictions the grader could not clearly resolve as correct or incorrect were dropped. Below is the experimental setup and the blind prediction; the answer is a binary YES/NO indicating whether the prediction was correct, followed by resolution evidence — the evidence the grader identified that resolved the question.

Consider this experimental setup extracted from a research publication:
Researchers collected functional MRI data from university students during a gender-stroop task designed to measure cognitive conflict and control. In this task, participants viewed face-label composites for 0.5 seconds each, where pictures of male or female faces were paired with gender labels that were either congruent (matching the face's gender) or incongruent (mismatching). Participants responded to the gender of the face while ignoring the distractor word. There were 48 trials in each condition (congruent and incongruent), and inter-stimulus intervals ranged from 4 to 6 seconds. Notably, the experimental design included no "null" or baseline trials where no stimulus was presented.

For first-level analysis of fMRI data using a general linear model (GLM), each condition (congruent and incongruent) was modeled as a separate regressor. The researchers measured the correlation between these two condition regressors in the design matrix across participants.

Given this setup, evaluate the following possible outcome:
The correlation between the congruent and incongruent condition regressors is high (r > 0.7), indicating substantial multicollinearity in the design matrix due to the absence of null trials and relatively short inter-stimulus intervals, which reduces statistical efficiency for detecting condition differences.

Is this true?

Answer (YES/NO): NO